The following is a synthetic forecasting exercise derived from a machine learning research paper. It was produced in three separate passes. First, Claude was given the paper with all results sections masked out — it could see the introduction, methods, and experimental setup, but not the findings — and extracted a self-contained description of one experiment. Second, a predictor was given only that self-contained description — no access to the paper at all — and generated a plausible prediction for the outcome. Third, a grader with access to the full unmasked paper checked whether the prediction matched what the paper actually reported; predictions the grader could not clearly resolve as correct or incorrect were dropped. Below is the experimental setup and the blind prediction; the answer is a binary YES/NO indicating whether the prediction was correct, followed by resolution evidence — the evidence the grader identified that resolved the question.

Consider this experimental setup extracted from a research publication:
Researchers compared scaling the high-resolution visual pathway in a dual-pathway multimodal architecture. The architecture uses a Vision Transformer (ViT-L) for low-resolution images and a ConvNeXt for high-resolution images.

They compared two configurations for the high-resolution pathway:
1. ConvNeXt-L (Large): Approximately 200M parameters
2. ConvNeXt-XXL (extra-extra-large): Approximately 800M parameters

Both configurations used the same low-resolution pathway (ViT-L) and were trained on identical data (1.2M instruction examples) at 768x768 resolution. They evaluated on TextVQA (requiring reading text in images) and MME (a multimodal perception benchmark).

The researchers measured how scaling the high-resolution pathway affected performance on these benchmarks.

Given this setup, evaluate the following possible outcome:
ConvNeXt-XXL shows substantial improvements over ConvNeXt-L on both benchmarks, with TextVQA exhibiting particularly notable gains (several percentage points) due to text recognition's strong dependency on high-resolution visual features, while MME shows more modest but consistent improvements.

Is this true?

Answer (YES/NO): NO